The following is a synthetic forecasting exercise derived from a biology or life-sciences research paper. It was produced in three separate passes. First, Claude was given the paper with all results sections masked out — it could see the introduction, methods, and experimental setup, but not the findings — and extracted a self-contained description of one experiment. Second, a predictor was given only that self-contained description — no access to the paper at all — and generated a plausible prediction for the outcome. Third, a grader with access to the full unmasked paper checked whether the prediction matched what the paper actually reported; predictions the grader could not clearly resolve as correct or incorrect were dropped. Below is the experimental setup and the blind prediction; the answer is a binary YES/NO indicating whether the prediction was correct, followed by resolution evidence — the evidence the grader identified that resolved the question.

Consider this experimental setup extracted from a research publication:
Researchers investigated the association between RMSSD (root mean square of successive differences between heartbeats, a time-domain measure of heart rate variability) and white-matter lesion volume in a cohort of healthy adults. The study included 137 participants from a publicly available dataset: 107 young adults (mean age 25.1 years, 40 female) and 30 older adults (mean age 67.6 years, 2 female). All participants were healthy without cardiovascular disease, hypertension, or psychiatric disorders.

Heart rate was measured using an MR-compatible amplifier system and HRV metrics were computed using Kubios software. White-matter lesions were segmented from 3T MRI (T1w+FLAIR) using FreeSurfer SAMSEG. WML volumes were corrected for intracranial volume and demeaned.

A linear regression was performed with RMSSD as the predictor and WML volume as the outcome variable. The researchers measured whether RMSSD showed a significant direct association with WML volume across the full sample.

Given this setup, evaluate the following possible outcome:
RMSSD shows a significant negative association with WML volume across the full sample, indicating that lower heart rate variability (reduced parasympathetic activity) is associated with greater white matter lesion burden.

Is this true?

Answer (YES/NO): YES